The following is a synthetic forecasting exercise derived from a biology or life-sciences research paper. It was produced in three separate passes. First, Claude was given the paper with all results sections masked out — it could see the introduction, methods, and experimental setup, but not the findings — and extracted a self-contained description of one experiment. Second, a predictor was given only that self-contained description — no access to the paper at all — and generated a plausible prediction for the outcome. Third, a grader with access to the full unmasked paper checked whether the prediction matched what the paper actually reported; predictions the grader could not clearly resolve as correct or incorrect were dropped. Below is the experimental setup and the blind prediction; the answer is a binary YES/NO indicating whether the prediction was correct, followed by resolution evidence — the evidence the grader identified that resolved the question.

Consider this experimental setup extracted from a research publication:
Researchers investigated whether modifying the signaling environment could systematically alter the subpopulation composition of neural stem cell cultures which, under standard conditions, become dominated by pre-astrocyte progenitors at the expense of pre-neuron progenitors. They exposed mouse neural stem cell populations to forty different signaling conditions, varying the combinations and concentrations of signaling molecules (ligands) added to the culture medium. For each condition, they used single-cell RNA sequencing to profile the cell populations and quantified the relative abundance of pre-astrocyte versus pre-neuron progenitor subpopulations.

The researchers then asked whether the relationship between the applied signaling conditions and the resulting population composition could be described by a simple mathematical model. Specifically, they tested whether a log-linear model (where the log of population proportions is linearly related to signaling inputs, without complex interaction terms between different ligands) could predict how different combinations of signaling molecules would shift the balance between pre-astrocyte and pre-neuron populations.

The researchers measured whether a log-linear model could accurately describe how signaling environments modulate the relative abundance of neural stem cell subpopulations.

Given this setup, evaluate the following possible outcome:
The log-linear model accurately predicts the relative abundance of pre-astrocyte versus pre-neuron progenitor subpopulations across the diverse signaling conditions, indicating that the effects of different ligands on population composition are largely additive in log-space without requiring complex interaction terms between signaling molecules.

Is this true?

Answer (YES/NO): YES